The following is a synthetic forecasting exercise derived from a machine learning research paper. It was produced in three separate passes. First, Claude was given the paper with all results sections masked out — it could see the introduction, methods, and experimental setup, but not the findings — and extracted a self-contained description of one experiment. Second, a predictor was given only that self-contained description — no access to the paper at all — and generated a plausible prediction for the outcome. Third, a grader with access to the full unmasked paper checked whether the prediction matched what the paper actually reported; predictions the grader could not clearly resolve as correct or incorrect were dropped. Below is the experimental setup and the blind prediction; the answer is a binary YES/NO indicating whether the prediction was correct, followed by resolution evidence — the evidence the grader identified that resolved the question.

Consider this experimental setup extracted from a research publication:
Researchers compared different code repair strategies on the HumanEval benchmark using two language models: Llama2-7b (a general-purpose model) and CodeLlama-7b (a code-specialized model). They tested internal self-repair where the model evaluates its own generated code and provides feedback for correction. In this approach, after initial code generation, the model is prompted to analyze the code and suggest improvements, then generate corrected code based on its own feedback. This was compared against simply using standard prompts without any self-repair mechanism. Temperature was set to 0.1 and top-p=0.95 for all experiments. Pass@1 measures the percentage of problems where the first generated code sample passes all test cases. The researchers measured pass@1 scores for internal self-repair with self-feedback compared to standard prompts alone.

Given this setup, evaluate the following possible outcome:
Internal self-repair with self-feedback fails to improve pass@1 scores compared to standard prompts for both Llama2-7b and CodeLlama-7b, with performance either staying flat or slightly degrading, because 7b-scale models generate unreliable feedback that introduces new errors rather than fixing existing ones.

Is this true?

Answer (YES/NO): YES